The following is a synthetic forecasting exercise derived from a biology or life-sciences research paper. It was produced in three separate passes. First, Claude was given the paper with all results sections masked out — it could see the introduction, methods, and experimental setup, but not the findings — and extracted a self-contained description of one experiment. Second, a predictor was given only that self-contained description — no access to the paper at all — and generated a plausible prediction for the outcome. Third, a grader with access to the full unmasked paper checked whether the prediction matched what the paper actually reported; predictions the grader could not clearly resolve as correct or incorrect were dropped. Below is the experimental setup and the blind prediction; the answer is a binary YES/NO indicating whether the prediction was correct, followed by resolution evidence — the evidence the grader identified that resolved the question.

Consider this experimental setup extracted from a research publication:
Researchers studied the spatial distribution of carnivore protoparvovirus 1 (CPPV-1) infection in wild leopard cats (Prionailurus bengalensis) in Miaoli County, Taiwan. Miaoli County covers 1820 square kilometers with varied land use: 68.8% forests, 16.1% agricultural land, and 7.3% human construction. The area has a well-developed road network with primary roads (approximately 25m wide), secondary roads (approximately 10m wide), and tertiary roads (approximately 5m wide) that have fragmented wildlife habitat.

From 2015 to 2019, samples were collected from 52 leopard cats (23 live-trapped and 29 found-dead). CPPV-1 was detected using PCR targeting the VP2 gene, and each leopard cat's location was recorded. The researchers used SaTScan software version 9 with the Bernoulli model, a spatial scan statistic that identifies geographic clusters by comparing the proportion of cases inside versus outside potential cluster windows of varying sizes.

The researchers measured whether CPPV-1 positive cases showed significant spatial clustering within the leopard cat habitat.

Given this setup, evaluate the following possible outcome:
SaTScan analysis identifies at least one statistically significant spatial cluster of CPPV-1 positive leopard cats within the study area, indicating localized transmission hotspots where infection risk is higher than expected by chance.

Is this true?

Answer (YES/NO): NO